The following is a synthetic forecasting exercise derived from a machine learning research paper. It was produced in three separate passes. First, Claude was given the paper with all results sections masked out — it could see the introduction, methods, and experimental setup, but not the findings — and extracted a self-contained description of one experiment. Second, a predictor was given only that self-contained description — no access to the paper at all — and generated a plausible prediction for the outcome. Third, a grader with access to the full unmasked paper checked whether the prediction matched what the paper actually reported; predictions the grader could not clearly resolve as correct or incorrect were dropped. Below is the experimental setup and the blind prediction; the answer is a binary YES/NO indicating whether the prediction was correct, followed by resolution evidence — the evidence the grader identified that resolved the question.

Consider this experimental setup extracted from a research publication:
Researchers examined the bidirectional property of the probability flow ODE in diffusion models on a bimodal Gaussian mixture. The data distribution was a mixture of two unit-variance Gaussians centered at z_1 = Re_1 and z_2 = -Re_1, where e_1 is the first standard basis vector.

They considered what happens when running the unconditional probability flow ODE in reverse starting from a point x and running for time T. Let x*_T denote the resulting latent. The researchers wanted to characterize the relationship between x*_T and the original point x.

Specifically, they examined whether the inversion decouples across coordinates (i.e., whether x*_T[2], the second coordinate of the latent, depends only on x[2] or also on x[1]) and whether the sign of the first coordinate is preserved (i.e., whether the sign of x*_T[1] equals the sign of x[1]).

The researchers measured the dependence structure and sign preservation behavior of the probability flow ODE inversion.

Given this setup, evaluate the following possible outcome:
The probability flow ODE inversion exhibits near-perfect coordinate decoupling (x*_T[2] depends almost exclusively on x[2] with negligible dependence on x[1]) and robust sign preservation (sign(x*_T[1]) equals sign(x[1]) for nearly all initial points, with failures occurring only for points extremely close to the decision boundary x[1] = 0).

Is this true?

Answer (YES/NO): NO